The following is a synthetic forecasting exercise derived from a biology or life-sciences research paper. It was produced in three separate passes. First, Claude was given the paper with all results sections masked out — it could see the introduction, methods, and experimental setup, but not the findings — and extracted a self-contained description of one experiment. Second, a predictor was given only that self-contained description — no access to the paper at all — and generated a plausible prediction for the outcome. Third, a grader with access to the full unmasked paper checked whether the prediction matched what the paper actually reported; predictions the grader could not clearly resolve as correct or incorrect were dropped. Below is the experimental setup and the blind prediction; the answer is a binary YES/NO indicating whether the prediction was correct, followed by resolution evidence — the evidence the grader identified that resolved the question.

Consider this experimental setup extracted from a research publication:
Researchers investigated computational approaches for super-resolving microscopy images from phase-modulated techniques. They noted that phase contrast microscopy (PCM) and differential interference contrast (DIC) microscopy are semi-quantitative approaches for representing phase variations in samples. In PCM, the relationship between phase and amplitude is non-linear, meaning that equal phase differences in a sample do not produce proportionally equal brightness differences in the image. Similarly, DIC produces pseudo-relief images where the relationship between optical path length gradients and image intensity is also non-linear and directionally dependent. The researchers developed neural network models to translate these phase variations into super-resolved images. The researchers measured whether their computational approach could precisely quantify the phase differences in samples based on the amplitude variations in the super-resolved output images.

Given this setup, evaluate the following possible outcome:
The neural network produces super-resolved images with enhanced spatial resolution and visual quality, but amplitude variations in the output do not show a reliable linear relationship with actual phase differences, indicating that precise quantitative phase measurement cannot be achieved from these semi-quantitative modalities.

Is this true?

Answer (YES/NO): YES